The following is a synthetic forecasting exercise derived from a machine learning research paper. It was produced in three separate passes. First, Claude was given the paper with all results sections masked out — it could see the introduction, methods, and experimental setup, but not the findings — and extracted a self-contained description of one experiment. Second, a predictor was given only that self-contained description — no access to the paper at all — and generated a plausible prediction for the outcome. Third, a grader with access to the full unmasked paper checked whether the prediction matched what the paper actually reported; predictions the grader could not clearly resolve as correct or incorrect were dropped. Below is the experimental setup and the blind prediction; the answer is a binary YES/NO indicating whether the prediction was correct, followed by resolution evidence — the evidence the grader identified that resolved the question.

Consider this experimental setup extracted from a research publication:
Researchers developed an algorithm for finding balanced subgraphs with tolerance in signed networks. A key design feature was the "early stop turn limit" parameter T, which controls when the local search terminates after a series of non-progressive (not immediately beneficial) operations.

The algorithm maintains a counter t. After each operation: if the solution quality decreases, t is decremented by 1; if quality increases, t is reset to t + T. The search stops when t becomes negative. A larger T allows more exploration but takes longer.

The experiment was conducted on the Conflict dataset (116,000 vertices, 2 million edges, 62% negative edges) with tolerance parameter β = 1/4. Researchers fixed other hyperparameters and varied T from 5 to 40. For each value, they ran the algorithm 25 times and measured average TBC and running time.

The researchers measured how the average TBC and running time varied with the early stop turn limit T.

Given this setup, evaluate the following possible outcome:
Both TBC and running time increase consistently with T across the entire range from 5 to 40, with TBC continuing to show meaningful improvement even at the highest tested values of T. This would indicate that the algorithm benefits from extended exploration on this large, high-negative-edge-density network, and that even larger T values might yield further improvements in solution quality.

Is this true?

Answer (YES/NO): NO